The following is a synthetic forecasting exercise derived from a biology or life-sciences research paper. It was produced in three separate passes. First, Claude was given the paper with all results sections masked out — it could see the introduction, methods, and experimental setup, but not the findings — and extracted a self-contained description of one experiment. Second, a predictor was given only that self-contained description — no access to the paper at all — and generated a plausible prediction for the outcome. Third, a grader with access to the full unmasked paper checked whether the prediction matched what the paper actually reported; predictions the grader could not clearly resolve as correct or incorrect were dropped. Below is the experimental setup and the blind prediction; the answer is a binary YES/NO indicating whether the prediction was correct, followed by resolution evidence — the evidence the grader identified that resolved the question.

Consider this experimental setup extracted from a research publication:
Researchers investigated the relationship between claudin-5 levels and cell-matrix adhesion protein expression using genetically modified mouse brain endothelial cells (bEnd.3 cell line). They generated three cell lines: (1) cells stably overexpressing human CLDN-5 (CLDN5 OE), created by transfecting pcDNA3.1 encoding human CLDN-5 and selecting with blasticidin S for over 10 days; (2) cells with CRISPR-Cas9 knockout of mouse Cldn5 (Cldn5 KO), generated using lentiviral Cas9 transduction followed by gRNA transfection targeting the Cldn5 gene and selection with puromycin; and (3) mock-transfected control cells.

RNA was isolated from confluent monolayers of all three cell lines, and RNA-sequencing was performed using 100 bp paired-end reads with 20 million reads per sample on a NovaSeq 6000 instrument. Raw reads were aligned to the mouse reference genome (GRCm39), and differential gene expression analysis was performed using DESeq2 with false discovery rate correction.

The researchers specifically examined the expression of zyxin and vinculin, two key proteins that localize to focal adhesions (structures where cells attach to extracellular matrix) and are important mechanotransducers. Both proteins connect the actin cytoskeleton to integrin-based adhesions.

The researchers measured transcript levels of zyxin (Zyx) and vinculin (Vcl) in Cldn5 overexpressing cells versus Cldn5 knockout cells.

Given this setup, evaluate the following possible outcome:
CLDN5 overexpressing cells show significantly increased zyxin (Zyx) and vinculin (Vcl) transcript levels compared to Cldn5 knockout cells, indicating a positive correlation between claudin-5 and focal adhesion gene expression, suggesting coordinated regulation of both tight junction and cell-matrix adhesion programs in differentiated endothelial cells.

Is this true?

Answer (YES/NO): NO